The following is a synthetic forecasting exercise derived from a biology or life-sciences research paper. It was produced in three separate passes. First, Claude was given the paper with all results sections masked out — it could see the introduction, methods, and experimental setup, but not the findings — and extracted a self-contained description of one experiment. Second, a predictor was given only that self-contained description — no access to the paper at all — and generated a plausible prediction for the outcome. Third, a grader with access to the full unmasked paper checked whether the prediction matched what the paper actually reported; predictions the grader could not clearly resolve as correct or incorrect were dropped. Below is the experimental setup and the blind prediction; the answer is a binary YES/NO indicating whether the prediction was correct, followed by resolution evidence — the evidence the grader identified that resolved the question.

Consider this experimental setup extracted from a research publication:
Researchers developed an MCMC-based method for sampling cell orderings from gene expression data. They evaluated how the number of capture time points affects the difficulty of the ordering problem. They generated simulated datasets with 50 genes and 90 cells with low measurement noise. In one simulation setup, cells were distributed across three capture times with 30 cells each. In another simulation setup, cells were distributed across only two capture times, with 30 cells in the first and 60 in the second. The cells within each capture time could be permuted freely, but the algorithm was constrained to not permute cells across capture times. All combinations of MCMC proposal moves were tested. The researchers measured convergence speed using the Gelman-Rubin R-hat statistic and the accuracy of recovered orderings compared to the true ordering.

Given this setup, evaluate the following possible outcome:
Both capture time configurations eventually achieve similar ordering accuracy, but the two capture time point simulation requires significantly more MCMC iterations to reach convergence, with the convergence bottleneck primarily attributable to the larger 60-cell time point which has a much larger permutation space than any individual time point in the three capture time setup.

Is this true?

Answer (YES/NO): NO